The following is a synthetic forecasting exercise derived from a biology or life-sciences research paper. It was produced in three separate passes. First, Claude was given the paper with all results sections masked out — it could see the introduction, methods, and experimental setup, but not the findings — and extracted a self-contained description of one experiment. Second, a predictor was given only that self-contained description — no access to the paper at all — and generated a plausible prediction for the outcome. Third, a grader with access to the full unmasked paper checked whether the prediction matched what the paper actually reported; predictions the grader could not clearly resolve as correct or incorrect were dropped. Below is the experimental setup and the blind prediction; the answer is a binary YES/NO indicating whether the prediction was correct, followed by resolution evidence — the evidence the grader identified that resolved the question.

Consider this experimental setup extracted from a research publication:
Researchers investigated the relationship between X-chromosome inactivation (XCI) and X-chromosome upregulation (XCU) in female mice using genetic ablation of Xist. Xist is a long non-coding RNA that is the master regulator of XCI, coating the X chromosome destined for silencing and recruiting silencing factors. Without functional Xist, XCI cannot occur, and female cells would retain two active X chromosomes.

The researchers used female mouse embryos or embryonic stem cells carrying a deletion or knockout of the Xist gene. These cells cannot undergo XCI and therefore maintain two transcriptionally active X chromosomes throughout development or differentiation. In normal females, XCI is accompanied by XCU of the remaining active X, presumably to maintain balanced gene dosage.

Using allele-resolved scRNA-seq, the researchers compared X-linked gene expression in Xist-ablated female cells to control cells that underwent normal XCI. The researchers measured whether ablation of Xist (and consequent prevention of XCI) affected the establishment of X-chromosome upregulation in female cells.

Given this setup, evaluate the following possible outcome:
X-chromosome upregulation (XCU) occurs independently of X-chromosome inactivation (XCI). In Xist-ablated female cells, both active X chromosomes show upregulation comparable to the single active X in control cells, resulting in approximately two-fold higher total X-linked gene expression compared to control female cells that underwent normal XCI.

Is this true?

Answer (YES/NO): NO